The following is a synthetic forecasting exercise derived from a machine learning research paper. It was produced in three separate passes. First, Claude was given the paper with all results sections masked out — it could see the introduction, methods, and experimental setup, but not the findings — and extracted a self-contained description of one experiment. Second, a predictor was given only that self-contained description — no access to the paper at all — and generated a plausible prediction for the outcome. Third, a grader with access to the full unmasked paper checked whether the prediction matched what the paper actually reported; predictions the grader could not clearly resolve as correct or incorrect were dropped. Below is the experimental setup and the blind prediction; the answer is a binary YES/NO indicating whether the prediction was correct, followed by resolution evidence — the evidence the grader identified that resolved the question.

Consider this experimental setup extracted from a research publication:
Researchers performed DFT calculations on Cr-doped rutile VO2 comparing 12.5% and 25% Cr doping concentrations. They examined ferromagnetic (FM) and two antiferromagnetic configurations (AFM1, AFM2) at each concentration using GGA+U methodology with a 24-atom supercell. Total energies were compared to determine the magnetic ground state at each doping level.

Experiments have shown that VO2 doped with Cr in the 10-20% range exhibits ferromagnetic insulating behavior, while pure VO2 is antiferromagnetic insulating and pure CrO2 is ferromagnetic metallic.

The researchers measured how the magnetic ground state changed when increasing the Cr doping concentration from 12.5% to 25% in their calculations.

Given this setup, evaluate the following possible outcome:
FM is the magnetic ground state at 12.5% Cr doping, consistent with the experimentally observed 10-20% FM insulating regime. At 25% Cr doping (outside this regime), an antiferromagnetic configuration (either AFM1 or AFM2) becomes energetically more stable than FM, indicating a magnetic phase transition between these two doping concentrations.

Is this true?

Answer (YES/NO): YES